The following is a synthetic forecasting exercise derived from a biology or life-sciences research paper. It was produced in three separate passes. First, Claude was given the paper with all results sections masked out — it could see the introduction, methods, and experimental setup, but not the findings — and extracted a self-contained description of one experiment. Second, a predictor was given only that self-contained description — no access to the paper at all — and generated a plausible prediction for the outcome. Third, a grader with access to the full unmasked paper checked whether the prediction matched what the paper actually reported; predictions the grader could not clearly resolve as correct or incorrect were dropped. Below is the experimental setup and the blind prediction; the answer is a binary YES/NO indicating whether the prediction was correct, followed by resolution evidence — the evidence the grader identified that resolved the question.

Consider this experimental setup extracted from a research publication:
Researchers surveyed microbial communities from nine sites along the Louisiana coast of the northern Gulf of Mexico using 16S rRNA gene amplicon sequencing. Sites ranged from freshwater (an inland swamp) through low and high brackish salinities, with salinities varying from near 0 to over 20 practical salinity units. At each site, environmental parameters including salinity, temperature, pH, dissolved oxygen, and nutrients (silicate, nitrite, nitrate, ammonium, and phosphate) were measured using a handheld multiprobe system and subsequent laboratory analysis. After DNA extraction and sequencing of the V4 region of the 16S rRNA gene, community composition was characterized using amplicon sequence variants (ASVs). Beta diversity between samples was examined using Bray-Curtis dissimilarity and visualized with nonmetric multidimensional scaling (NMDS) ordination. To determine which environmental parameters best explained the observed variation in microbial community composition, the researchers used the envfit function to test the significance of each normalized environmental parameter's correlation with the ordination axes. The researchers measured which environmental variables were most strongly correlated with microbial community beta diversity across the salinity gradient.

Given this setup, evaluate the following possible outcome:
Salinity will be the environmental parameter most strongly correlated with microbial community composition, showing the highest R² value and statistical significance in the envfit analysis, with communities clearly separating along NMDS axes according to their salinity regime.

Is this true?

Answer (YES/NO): YES